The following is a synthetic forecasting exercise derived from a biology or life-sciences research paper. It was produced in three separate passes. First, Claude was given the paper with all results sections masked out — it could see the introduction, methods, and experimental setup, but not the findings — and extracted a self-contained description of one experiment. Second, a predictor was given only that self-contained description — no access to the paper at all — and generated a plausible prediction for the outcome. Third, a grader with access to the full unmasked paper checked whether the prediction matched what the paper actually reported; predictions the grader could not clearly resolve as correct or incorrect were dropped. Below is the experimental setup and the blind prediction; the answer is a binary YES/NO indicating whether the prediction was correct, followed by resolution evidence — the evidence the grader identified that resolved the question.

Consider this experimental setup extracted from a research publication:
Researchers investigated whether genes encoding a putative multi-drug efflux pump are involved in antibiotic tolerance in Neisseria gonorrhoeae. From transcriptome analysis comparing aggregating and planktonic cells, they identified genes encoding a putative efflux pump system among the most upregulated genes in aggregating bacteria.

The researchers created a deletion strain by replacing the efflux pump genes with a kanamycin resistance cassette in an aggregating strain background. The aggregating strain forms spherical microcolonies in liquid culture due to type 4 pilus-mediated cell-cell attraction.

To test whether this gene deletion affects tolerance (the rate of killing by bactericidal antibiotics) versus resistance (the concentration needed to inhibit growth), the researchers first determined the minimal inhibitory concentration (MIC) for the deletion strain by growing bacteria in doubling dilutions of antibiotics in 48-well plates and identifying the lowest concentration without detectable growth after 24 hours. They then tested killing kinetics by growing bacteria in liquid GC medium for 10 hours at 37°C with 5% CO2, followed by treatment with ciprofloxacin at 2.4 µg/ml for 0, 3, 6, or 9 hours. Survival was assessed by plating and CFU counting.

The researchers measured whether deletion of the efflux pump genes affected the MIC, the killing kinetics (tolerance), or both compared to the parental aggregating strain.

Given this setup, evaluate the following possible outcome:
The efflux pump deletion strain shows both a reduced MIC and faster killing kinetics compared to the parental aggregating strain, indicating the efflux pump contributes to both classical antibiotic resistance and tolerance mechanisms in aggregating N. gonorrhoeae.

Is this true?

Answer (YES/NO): NO